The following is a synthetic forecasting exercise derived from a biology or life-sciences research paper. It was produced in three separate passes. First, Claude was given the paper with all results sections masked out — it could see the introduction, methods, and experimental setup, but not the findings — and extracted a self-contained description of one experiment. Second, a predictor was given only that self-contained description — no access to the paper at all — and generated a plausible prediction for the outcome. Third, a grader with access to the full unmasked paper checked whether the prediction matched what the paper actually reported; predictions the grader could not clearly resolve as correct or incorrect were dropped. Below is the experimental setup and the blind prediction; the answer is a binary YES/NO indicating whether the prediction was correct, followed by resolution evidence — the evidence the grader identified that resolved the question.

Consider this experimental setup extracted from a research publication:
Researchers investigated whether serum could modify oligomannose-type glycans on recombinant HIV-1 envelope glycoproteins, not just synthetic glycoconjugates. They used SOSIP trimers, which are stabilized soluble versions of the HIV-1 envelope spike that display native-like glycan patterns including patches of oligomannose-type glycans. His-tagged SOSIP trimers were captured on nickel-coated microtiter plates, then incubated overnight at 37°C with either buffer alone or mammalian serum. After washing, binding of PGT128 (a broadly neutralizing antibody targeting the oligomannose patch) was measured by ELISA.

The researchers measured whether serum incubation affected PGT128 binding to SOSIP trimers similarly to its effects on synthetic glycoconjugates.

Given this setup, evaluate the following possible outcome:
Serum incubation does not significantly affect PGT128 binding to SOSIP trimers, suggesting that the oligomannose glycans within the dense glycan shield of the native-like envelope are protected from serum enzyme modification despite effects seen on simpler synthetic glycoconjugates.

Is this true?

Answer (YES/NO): YES